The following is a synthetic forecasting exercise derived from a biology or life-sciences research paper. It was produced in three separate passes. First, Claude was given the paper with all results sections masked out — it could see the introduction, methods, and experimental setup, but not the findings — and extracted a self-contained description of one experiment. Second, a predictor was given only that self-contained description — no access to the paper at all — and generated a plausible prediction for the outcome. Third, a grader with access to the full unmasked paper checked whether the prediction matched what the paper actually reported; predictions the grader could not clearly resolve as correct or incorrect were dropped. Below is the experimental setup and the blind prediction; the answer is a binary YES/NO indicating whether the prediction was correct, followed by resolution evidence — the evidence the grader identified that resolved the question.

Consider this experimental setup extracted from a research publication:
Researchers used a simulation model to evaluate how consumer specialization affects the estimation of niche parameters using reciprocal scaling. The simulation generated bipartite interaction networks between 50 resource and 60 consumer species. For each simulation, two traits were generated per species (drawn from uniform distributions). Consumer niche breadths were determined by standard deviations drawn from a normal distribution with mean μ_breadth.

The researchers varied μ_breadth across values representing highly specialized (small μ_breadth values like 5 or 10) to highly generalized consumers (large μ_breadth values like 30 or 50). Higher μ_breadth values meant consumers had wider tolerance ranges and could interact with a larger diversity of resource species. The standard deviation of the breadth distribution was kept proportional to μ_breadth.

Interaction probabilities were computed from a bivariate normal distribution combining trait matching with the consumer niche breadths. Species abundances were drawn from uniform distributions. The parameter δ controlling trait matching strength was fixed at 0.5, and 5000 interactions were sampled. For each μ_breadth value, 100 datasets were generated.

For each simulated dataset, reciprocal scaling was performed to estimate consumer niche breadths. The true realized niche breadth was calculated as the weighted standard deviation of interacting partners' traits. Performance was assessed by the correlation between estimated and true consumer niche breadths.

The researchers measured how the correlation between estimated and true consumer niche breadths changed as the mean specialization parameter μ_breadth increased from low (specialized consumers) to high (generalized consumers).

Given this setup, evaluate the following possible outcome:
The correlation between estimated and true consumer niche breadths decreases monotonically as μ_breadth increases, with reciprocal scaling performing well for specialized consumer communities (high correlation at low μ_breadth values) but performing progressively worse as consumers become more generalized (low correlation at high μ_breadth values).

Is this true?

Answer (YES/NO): NO